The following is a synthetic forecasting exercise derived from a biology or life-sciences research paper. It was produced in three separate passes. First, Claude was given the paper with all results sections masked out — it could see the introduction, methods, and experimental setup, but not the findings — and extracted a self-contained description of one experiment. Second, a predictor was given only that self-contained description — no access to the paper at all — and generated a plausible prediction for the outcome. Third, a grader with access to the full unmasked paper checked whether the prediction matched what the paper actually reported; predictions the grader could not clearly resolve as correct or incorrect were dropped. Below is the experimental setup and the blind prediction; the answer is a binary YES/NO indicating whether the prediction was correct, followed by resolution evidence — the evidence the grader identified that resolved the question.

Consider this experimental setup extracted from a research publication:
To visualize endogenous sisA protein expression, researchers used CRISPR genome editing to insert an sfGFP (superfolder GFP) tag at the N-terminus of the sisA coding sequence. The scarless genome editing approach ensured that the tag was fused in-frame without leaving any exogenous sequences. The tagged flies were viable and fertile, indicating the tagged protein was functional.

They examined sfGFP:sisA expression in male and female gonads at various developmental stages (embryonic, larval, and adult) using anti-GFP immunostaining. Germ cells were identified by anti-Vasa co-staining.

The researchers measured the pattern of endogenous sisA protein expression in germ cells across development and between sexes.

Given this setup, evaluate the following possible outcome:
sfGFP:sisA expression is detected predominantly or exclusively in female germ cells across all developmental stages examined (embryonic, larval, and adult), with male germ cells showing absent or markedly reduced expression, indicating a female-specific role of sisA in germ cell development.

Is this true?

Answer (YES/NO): NO